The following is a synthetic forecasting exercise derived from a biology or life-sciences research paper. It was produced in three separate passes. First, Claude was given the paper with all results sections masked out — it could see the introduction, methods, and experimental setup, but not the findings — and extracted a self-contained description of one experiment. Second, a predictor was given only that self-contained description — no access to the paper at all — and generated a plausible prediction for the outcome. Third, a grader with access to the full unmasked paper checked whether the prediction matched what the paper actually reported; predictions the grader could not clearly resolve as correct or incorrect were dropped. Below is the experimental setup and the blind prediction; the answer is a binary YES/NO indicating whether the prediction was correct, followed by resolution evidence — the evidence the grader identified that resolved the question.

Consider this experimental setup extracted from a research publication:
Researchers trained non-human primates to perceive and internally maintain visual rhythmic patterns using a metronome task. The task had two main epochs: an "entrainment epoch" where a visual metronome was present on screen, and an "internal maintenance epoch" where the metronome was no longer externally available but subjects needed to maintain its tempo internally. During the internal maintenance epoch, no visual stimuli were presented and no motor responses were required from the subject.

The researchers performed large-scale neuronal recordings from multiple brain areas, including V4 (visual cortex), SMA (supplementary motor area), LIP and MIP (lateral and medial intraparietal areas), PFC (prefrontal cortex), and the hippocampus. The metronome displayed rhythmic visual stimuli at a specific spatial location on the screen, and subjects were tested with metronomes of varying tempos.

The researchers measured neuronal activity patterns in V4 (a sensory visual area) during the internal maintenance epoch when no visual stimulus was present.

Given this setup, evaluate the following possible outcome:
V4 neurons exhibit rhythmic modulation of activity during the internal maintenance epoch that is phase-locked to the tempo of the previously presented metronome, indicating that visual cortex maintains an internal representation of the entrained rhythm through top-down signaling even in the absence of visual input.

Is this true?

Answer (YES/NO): YES